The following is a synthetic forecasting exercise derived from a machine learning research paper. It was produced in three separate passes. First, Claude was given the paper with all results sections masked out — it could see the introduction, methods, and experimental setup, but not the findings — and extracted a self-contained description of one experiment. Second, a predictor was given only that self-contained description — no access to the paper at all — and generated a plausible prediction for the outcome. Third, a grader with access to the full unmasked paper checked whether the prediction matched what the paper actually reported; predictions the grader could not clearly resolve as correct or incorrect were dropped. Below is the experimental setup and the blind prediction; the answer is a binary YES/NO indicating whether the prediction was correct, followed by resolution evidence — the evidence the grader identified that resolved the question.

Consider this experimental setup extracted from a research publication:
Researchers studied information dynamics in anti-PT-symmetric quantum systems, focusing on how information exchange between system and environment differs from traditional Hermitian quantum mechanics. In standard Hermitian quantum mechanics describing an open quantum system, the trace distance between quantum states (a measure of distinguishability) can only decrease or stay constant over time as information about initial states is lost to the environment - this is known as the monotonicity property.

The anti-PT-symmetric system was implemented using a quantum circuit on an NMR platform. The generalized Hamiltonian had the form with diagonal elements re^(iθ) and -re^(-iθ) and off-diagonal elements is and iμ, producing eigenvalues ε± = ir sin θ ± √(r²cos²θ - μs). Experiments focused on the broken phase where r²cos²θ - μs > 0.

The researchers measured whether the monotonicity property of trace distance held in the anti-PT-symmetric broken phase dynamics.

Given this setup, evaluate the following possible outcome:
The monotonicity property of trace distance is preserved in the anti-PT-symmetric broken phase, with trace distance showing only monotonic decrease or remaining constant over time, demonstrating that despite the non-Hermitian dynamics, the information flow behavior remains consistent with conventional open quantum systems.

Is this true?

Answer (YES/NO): NO